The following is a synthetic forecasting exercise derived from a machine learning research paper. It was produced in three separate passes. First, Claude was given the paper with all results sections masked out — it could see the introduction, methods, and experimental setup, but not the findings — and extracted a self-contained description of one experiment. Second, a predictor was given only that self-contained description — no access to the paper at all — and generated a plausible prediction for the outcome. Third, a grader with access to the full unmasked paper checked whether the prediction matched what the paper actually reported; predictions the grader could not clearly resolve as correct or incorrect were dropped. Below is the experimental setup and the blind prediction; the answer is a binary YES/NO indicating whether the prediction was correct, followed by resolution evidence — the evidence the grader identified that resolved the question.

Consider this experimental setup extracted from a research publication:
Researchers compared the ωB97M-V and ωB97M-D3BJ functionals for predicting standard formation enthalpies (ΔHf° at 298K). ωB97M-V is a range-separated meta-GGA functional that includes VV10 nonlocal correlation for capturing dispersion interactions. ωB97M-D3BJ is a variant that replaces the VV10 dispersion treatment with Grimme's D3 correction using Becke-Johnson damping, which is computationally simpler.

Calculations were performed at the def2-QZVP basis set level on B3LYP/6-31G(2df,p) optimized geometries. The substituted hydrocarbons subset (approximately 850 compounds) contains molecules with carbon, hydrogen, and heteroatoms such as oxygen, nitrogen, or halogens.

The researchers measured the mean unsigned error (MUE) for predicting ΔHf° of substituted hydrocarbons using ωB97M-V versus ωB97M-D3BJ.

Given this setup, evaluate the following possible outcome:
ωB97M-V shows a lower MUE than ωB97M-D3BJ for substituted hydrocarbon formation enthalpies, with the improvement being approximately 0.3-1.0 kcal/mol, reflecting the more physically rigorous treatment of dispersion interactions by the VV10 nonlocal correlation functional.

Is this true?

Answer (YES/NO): NO